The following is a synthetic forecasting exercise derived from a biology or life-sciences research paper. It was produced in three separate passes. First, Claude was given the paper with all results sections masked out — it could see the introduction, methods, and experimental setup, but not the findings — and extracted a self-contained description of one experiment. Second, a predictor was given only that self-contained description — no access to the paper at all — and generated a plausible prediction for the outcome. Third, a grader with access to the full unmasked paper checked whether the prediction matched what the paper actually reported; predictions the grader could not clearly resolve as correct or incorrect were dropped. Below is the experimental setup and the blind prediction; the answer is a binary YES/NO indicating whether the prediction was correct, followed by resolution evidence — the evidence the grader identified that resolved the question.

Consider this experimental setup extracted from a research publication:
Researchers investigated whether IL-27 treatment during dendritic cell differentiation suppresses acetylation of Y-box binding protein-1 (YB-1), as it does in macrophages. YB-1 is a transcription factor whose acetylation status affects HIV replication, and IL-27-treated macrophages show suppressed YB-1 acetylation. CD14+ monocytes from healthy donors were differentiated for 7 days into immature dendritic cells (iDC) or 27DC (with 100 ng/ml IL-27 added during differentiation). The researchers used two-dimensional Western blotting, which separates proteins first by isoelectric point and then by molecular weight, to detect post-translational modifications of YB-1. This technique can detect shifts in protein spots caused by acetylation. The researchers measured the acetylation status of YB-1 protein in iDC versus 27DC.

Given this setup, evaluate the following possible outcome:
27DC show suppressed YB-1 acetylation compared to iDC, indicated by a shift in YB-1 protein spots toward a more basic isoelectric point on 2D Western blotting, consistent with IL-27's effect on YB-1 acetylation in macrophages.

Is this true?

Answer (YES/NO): NO